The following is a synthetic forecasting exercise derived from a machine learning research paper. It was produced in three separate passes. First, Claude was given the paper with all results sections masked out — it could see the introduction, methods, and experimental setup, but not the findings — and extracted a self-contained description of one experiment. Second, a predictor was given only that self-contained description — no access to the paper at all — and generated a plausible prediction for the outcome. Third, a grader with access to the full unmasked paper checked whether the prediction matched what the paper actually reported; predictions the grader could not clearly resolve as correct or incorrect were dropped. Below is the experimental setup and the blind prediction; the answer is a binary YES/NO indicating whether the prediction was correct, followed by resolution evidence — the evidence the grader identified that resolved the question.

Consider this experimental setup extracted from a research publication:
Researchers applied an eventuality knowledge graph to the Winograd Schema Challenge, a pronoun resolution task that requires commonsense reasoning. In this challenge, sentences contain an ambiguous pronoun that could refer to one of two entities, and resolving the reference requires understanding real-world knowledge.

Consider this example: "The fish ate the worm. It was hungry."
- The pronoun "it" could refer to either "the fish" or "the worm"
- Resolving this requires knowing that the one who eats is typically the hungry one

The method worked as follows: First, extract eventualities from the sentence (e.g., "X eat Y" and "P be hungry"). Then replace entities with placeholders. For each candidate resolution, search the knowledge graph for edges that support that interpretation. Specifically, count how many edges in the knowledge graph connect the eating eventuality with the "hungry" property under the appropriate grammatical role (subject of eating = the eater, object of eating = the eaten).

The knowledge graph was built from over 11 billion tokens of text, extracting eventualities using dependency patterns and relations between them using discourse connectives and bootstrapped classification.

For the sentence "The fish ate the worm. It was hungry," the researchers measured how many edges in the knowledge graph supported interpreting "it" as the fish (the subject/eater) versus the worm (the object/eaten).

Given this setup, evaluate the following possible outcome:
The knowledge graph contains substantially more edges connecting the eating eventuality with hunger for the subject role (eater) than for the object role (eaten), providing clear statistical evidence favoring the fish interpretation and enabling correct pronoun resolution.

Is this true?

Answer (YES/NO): YES